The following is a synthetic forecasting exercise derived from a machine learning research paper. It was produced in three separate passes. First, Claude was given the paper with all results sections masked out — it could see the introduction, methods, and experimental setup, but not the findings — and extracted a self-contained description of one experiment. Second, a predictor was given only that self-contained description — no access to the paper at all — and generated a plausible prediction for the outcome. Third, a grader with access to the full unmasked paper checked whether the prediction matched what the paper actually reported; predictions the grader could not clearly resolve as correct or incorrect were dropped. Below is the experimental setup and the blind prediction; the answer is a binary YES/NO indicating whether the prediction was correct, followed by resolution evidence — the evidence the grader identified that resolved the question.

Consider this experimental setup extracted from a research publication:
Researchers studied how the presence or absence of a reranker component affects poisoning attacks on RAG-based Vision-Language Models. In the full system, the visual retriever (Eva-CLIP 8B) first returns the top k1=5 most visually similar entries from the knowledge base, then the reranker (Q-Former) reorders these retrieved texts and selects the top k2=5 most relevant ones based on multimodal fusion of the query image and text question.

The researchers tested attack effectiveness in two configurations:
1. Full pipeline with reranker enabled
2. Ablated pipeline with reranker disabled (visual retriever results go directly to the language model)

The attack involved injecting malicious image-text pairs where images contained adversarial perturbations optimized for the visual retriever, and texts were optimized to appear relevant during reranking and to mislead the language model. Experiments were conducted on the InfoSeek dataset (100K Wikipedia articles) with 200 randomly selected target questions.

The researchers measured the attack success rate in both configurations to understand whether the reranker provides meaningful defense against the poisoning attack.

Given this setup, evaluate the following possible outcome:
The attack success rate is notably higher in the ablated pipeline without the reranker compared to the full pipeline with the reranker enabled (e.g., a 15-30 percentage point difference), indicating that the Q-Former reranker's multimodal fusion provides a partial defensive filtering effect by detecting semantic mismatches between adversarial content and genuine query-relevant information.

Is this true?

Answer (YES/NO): NO